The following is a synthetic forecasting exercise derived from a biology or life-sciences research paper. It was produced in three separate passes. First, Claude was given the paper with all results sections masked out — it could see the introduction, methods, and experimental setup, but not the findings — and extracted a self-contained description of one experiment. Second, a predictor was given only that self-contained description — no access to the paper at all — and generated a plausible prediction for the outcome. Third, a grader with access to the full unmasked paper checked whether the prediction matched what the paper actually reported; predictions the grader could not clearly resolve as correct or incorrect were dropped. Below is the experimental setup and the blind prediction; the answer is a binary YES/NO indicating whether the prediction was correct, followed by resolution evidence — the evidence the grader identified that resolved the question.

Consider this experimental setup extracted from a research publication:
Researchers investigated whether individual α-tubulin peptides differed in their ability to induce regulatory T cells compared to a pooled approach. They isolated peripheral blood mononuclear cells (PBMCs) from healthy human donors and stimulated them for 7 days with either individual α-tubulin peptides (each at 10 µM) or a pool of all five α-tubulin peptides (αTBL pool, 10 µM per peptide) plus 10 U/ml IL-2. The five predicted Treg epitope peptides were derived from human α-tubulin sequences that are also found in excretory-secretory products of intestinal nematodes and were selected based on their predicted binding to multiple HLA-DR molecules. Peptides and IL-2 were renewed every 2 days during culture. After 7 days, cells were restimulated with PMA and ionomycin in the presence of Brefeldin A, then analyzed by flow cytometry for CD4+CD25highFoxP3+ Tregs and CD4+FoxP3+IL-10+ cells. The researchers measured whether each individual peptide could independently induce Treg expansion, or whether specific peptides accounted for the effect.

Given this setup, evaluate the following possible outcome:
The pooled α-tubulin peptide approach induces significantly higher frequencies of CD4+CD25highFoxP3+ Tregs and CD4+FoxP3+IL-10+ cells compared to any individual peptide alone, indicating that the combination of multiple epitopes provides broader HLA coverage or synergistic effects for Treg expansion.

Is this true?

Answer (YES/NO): NO